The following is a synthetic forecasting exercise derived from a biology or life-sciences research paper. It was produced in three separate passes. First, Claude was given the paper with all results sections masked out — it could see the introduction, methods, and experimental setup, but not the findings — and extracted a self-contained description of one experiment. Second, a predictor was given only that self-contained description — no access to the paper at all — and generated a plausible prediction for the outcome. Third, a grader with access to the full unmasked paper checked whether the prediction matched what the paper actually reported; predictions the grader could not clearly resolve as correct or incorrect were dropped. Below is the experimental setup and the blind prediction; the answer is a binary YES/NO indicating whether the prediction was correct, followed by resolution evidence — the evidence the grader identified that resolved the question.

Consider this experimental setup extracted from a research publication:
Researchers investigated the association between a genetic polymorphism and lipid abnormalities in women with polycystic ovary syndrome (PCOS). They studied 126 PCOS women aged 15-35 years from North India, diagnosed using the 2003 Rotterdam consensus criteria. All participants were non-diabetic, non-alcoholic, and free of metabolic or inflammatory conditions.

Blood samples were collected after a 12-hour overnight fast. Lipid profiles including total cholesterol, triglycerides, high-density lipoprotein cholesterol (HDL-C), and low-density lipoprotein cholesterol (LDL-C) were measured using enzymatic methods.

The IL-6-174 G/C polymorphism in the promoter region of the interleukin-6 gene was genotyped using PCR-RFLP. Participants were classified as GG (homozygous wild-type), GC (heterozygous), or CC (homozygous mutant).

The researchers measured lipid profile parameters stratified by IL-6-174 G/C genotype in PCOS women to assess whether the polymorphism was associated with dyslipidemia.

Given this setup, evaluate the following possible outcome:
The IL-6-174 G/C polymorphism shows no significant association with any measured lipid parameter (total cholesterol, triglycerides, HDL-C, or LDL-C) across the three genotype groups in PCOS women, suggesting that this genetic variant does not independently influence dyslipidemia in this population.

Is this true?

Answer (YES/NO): YES